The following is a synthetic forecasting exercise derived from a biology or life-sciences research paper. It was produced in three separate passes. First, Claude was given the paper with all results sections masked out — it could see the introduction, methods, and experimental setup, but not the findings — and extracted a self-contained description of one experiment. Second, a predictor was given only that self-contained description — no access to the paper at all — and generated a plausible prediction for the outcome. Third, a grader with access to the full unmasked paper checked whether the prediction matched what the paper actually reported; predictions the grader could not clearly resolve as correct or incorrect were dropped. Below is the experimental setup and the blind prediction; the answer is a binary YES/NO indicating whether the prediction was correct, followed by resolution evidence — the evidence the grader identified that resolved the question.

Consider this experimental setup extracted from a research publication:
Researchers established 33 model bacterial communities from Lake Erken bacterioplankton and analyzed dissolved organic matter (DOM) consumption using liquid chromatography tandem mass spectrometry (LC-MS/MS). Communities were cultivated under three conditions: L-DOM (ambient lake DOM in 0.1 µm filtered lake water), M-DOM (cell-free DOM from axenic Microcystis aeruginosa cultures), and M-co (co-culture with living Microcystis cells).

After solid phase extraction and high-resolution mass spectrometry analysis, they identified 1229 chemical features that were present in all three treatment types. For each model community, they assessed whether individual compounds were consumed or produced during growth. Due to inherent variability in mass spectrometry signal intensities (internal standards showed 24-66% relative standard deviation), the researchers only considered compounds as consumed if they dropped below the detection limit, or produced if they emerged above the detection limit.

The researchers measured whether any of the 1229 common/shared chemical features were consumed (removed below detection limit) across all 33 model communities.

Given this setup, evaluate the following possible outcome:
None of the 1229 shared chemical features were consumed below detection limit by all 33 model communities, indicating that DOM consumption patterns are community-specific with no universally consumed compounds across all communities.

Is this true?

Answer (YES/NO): YES